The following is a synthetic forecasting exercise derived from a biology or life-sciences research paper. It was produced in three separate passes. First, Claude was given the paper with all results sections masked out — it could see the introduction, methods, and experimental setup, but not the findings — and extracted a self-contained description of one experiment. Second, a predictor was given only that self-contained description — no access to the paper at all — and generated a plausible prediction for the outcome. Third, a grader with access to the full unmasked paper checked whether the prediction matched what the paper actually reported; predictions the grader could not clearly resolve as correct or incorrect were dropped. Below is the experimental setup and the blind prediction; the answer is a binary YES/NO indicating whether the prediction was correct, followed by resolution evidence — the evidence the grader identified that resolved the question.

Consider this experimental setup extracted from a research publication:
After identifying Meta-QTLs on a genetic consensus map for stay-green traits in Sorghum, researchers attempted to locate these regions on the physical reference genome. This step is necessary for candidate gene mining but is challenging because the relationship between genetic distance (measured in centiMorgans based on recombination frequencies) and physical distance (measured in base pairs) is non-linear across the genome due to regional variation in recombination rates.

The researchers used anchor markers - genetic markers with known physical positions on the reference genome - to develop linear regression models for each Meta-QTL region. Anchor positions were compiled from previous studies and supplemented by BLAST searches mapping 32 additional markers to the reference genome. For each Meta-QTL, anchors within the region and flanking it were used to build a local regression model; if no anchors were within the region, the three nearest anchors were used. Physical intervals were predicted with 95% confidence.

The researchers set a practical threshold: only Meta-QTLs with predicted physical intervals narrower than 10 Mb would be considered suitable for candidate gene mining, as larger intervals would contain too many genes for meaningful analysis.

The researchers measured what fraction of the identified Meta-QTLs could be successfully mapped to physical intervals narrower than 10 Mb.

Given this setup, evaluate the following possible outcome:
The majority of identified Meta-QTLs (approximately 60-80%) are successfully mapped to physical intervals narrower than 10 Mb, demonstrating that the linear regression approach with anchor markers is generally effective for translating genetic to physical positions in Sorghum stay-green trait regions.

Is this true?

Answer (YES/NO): NO